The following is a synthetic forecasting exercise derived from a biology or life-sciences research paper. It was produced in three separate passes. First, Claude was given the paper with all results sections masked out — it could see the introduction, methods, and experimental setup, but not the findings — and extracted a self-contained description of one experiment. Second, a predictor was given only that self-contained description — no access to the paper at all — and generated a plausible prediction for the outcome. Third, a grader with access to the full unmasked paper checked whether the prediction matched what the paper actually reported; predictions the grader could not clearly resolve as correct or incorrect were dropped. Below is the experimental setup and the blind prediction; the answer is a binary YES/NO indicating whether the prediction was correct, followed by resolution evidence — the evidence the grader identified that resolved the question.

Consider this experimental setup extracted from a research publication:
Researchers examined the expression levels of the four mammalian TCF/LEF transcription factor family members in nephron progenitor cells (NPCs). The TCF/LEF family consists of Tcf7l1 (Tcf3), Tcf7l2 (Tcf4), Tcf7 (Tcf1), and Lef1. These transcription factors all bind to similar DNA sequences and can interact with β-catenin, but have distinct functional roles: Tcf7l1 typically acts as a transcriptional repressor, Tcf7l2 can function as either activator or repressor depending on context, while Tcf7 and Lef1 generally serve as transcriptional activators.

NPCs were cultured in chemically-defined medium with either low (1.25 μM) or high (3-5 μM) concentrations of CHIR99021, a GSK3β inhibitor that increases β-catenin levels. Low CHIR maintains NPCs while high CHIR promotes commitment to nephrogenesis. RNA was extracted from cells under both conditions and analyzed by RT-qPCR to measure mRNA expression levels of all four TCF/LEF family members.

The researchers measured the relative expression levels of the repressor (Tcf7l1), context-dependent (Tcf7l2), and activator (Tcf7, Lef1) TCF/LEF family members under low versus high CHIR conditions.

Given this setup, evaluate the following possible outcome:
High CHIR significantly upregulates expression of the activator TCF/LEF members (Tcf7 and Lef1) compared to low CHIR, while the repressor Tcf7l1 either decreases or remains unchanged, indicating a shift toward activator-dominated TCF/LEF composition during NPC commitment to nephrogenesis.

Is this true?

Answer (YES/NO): YES